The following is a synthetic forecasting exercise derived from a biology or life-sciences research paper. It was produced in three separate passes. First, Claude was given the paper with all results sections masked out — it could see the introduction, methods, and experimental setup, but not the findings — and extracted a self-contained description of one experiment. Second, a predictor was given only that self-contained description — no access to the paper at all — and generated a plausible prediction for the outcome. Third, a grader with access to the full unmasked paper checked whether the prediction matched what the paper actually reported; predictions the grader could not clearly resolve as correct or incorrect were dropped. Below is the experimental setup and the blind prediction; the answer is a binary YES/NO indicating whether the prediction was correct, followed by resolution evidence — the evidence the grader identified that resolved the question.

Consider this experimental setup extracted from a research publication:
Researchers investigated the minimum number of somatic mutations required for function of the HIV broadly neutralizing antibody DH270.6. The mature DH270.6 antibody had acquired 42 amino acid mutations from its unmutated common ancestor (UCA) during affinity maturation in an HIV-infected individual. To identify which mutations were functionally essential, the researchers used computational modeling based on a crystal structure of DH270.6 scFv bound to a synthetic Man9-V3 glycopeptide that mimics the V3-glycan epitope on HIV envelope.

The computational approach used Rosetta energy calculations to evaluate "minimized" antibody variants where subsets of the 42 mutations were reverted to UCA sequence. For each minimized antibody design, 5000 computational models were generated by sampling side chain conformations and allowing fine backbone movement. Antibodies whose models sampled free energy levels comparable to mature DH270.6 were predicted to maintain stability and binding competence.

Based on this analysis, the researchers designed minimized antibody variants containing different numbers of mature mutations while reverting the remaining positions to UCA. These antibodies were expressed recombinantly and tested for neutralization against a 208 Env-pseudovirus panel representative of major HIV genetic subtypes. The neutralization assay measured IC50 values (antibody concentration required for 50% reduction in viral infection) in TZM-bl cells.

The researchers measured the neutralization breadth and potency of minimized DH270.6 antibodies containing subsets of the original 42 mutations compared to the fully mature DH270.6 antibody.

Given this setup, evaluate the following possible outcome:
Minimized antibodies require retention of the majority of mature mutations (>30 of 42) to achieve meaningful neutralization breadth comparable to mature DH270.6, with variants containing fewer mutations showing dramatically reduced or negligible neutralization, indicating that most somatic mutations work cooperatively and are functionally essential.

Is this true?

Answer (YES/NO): NO